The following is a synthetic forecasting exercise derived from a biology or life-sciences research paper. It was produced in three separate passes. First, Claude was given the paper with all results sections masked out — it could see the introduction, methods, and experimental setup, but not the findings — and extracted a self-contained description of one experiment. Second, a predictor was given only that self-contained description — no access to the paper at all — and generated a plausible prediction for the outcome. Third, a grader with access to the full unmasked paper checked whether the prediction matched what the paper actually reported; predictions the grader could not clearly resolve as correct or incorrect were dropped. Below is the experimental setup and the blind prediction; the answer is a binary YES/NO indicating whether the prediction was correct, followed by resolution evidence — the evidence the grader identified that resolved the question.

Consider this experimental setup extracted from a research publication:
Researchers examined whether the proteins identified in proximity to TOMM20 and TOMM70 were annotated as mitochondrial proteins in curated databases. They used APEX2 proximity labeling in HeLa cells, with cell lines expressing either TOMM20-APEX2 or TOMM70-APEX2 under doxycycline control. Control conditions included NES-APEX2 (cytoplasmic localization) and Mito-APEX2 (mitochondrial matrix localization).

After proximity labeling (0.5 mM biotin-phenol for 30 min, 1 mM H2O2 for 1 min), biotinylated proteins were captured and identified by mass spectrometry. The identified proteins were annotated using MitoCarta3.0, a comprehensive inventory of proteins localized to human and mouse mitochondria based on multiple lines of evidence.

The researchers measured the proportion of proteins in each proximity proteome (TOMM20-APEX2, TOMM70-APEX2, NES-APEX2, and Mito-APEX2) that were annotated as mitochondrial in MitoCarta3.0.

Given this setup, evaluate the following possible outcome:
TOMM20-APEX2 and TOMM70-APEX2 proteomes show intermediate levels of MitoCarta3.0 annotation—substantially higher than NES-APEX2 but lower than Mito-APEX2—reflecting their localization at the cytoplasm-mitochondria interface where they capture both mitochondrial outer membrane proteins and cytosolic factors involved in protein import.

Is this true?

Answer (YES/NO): YES